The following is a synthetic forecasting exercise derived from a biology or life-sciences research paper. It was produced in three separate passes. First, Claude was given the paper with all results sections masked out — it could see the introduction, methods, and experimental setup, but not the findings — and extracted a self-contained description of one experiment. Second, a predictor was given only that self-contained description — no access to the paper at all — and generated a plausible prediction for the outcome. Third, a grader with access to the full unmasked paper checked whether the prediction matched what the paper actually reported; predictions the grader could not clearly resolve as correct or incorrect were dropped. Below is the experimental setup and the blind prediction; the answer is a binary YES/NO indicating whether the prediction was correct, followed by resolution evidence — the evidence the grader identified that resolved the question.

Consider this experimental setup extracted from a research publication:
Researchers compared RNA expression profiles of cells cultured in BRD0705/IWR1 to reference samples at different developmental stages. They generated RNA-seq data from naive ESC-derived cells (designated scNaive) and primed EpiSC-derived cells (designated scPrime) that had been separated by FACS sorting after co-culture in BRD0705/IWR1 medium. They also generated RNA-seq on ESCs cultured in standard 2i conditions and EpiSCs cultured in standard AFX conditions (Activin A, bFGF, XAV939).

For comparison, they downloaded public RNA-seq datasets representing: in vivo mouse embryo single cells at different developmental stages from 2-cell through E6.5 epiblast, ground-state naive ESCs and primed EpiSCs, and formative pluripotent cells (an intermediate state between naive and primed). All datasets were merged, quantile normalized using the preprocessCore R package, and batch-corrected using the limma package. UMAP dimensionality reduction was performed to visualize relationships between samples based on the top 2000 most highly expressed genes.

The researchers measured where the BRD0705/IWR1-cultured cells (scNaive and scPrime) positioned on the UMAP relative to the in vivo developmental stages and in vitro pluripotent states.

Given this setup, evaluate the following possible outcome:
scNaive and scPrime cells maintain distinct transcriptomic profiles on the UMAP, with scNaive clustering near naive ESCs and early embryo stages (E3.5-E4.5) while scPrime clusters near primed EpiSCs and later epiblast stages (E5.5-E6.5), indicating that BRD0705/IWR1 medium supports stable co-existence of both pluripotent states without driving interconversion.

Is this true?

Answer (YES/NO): YES